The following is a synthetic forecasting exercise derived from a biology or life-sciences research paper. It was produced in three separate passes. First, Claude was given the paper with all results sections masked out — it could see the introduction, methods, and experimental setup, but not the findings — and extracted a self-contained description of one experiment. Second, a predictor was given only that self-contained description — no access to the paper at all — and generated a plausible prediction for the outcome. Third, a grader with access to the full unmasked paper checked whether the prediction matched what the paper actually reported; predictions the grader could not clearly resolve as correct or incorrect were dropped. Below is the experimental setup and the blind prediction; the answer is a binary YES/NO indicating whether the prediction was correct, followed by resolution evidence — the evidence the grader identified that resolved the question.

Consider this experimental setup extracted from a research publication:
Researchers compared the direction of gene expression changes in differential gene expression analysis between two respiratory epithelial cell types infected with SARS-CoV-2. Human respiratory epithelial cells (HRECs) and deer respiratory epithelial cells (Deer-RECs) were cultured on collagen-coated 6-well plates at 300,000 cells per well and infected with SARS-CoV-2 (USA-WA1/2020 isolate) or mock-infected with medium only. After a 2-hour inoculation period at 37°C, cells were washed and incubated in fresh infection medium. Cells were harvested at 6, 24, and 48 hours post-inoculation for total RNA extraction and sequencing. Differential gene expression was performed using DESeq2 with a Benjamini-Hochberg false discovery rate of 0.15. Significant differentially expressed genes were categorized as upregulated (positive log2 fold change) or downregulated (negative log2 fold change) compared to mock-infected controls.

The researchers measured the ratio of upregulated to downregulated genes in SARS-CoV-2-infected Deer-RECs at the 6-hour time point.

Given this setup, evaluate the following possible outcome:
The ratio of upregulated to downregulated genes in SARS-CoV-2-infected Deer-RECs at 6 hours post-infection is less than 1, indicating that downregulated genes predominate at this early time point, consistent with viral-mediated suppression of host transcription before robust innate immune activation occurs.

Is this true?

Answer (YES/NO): NO